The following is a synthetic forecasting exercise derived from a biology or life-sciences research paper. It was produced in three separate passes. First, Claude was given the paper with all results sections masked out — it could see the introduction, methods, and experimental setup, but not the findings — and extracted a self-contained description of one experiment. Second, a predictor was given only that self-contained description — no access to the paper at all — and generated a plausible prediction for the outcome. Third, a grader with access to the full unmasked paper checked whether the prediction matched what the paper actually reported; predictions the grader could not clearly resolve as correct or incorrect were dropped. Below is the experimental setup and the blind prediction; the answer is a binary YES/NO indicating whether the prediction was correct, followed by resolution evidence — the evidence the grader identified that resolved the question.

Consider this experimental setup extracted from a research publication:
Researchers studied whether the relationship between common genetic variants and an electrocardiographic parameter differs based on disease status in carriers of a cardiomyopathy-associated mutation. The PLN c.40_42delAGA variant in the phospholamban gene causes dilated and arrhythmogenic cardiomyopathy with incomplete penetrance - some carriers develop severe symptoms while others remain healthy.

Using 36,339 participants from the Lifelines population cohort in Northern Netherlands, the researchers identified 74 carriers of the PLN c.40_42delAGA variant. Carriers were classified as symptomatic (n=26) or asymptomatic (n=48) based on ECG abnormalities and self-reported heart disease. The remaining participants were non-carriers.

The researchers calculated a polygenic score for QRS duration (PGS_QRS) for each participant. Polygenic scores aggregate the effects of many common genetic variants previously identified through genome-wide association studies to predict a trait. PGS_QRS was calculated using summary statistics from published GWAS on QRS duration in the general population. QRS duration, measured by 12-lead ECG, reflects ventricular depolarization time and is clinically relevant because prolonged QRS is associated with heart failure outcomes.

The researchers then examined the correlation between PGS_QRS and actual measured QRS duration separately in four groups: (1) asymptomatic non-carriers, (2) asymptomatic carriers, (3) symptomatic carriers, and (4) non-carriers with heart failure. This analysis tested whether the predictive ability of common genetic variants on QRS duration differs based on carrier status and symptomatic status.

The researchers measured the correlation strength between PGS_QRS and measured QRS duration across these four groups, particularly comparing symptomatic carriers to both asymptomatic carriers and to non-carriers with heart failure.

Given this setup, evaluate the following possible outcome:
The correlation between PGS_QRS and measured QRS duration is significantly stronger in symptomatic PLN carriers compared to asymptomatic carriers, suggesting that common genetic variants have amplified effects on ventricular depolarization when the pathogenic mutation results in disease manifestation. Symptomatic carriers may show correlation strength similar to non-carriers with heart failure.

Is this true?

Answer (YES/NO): NO